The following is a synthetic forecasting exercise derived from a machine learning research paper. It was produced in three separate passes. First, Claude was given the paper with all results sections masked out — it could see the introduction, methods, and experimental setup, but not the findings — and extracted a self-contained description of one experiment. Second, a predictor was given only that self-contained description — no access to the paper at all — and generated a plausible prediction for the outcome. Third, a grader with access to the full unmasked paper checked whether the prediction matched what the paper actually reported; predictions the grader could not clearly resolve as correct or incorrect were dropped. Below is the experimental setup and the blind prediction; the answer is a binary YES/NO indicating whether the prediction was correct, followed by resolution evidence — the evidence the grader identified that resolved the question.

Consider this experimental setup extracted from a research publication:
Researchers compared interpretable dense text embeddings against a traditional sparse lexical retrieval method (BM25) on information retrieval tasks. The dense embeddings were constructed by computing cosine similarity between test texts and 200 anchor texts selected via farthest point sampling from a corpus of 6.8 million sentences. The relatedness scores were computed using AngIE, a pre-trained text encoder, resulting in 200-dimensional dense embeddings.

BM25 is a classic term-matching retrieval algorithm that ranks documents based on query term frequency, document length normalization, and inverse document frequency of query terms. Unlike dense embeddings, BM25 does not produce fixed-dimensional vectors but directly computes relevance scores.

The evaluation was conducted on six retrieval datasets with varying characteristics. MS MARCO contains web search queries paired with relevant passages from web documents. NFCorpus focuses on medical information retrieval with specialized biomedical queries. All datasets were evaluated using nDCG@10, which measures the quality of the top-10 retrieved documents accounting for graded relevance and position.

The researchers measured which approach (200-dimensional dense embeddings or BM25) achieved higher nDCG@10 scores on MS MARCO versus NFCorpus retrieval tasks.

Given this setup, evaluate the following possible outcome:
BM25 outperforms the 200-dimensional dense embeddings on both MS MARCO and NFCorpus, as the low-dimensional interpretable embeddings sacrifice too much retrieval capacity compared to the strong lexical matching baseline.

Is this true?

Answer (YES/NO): NO